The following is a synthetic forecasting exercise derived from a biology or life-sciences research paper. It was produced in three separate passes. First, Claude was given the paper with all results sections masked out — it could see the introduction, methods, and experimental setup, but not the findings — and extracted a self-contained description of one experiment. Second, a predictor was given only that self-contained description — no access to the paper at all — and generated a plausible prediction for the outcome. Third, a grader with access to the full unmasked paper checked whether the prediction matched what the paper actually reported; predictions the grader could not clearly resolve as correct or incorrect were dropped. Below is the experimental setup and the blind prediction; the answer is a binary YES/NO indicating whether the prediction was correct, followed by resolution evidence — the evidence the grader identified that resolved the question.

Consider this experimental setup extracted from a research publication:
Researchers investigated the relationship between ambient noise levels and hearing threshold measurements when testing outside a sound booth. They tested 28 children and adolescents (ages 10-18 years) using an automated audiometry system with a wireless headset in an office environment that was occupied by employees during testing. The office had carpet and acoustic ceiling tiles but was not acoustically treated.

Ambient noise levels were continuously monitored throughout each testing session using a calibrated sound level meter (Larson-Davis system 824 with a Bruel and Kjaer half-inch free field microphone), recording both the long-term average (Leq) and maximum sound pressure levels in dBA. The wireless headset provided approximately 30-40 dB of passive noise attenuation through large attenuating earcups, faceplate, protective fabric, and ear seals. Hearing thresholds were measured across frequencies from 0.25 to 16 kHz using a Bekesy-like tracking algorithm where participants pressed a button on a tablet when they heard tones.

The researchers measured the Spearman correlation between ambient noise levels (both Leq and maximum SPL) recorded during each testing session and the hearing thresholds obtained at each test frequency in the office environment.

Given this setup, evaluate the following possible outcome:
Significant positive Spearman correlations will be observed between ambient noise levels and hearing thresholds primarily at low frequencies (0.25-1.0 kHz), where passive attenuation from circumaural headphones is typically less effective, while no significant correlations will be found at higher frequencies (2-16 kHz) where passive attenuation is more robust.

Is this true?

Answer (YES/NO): NO